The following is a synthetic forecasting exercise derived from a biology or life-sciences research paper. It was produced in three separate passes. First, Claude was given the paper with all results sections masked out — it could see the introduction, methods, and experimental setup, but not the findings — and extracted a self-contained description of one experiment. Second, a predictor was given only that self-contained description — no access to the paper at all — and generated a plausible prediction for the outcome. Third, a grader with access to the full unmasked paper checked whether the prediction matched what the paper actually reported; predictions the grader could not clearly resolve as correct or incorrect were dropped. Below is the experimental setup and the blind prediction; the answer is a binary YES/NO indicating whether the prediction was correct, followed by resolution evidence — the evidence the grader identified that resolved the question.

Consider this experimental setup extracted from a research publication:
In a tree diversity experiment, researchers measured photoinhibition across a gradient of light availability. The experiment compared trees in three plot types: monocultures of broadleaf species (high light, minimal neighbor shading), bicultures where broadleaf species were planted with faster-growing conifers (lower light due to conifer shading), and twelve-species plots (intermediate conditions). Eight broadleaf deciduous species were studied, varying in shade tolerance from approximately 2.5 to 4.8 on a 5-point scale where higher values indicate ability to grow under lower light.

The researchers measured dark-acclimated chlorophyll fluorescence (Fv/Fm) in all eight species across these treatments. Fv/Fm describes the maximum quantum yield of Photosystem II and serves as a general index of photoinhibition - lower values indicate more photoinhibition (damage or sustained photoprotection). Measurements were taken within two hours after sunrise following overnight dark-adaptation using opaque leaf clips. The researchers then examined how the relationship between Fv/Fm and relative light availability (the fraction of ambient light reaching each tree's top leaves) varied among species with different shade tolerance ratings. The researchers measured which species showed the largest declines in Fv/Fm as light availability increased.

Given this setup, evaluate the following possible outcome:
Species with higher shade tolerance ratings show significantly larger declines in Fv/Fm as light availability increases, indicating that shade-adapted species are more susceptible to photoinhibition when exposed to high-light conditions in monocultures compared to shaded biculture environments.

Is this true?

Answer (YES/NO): YES